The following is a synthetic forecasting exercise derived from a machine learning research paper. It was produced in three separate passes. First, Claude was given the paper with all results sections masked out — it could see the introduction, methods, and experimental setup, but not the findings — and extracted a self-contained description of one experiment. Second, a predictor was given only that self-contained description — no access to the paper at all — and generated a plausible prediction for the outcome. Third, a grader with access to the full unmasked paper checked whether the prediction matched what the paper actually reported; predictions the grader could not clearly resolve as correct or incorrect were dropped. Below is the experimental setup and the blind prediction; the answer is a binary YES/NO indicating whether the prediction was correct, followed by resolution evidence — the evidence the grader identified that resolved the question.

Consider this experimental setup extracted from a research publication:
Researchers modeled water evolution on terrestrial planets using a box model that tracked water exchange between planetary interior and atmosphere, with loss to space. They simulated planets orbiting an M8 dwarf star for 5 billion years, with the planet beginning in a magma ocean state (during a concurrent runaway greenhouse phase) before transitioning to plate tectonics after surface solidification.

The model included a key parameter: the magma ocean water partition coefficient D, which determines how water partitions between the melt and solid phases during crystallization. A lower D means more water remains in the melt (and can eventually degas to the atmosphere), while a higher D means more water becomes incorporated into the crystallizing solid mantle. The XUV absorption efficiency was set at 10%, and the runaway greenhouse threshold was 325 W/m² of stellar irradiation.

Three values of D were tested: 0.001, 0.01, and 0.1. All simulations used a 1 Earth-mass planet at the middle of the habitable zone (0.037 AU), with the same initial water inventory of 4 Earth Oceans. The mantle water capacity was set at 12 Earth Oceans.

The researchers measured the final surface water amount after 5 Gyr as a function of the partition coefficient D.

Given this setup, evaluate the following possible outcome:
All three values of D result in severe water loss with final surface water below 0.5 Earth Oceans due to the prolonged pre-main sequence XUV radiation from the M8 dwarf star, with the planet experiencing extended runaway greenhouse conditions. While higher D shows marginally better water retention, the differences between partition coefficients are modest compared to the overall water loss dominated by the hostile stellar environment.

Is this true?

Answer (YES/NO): NO